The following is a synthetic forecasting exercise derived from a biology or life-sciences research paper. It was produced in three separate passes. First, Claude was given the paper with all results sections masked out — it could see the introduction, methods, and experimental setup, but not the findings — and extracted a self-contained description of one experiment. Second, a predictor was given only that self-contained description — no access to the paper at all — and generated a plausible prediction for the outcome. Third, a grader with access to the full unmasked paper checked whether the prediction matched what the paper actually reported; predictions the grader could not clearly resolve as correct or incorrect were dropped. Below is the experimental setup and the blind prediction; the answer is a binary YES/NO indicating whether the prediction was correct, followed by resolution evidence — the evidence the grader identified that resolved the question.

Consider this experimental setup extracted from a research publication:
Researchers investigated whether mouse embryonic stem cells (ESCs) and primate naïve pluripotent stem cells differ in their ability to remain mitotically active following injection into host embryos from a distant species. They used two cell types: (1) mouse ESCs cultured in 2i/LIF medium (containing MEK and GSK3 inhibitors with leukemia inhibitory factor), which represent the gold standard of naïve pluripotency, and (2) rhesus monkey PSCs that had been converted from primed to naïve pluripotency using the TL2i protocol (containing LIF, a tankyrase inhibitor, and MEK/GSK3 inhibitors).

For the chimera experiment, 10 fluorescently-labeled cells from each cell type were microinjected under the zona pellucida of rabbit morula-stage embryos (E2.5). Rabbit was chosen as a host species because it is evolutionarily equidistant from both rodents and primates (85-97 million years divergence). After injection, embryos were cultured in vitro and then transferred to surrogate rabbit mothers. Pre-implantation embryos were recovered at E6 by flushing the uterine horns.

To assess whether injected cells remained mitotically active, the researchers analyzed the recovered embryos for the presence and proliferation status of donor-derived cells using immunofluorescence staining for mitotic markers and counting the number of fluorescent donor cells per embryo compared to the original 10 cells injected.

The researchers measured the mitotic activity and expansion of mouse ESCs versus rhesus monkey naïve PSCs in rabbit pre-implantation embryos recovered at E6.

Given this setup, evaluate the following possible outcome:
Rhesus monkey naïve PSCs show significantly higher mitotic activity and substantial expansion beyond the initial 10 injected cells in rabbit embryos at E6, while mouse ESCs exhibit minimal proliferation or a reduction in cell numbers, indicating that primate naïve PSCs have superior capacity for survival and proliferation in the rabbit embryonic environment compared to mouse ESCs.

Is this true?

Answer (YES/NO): NO